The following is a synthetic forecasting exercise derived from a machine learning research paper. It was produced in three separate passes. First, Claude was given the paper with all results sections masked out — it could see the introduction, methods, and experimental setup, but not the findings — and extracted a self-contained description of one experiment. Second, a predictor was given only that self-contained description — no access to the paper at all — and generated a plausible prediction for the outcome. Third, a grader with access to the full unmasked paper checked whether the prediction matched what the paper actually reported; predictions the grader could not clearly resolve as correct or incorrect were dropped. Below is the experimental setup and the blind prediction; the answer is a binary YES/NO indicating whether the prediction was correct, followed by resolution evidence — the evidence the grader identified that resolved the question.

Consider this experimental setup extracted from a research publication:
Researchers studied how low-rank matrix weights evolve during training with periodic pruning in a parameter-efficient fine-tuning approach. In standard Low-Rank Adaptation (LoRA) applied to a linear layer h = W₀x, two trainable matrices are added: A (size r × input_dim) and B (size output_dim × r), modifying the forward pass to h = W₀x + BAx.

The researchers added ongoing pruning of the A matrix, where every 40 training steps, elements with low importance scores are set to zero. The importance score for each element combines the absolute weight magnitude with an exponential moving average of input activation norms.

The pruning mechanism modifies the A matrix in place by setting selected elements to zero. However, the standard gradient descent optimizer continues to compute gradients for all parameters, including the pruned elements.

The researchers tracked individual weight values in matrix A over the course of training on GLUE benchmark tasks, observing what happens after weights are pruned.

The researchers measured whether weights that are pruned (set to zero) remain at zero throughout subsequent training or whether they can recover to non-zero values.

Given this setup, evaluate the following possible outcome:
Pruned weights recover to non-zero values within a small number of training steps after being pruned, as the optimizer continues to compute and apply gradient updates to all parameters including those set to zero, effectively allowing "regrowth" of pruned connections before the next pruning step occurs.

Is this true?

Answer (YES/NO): YES